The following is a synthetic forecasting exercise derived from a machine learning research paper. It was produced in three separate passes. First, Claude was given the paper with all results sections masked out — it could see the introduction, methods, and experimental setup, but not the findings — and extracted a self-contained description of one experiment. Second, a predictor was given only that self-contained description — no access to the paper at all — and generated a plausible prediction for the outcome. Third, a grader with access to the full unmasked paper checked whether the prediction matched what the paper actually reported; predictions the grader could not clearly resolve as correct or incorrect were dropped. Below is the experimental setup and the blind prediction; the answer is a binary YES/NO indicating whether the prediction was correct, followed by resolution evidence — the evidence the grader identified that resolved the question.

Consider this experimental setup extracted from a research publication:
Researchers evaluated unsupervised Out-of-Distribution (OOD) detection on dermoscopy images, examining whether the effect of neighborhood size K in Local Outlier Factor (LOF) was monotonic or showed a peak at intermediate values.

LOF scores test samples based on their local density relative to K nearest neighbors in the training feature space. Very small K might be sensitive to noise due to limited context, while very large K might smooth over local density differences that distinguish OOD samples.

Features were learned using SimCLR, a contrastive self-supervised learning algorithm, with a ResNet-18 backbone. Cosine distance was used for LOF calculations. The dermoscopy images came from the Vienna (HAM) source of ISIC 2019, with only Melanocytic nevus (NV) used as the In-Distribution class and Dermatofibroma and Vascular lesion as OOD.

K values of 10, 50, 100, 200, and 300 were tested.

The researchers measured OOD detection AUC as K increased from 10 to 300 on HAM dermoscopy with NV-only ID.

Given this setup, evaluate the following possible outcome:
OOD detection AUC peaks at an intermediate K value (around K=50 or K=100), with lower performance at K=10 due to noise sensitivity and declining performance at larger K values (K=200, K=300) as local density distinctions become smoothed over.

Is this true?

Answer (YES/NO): YES